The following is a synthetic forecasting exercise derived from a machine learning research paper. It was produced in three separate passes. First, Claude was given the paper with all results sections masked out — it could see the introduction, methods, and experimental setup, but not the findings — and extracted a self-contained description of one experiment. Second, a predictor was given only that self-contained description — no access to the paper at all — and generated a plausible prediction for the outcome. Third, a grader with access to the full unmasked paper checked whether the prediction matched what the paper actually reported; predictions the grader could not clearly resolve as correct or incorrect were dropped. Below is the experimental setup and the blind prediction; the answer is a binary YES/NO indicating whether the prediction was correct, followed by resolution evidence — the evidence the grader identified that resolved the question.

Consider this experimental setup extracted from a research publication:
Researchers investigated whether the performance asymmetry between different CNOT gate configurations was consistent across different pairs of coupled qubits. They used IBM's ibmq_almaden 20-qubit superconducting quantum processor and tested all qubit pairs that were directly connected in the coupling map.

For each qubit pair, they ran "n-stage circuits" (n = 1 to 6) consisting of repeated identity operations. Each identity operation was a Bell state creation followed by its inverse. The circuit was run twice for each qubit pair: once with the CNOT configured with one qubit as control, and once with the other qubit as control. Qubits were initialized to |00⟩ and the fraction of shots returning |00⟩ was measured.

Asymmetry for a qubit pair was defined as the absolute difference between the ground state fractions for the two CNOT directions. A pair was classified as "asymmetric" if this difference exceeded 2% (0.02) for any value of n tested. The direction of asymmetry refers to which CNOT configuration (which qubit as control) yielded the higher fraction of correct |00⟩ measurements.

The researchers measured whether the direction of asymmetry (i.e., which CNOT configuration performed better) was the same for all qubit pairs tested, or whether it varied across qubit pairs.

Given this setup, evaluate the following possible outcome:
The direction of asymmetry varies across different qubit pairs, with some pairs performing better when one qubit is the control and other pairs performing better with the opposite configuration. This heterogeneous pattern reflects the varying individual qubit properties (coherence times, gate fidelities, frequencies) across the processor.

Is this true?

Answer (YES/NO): YES